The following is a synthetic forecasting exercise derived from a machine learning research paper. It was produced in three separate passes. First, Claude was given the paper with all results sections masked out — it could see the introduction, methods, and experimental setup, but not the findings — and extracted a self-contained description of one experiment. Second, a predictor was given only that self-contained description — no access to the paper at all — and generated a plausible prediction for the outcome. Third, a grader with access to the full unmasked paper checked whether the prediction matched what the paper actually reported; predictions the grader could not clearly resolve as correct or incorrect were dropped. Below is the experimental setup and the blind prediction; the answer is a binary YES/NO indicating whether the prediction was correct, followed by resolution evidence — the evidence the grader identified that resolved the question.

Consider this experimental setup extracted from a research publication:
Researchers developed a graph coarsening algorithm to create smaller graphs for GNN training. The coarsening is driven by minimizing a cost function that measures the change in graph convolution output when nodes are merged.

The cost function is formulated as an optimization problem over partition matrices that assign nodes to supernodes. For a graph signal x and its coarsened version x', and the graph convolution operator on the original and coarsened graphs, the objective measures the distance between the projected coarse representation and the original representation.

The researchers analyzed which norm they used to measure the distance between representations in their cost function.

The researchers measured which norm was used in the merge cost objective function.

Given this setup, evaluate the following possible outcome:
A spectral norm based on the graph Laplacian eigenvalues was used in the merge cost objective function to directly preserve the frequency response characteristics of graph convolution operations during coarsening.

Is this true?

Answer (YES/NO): NO